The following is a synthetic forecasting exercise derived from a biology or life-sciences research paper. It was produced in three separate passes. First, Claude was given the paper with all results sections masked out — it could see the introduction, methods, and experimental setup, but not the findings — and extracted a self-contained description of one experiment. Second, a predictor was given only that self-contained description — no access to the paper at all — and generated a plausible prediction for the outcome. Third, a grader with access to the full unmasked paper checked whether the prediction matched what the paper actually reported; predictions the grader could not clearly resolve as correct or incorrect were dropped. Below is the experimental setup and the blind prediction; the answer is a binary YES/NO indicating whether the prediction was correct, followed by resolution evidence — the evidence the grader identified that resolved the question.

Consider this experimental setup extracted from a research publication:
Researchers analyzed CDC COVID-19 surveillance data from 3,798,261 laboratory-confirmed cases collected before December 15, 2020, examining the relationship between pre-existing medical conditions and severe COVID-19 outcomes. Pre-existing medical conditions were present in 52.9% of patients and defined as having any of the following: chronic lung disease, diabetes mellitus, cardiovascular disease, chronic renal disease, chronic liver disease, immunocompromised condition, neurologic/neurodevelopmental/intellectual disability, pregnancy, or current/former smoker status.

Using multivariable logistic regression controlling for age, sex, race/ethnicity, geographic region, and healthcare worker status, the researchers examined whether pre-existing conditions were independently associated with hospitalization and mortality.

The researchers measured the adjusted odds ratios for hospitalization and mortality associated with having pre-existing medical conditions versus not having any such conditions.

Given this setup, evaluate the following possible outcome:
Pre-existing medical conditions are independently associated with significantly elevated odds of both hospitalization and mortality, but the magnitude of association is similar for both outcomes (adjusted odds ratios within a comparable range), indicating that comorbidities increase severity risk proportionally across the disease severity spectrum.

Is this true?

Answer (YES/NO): YES